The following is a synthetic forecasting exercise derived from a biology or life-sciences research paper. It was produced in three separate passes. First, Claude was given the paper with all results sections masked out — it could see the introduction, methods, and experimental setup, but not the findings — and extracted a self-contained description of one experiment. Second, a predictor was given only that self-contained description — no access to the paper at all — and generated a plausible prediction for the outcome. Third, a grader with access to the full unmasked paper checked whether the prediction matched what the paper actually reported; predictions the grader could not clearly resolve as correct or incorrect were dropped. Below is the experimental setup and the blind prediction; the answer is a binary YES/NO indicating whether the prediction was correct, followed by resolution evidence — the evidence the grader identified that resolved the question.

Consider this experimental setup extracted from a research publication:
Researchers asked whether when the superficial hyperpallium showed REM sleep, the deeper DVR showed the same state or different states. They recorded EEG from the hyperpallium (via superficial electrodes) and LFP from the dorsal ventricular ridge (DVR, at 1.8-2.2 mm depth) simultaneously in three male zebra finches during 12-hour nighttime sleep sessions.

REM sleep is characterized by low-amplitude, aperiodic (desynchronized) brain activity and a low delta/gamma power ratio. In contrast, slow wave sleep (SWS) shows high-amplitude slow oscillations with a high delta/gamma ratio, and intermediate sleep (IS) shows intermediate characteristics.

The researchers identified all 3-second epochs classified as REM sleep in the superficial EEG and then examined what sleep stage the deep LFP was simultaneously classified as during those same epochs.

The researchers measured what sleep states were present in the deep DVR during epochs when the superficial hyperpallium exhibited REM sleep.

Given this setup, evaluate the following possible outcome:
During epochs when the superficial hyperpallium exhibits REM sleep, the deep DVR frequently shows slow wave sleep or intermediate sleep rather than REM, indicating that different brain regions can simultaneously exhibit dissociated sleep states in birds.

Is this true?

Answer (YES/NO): YES